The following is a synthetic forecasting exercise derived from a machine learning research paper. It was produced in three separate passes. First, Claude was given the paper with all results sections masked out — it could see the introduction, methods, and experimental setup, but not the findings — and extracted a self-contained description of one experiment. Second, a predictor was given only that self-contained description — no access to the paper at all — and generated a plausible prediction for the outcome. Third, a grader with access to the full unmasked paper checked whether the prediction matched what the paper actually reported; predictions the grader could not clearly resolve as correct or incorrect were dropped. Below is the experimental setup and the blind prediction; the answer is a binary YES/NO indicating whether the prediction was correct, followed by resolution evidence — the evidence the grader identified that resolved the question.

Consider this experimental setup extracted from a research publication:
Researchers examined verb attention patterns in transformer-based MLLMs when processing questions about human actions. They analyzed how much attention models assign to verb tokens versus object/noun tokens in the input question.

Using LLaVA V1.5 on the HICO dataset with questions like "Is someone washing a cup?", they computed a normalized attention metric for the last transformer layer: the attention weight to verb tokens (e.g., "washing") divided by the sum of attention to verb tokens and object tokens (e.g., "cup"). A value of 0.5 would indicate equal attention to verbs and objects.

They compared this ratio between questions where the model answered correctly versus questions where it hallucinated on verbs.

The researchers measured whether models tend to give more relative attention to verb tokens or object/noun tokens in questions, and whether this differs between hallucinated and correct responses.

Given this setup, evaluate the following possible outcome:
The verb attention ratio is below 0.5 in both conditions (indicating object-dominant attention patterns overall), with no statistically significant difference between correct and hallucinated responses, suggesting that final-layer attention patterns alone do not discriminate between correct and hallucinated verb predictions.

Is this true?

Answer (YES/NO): NO